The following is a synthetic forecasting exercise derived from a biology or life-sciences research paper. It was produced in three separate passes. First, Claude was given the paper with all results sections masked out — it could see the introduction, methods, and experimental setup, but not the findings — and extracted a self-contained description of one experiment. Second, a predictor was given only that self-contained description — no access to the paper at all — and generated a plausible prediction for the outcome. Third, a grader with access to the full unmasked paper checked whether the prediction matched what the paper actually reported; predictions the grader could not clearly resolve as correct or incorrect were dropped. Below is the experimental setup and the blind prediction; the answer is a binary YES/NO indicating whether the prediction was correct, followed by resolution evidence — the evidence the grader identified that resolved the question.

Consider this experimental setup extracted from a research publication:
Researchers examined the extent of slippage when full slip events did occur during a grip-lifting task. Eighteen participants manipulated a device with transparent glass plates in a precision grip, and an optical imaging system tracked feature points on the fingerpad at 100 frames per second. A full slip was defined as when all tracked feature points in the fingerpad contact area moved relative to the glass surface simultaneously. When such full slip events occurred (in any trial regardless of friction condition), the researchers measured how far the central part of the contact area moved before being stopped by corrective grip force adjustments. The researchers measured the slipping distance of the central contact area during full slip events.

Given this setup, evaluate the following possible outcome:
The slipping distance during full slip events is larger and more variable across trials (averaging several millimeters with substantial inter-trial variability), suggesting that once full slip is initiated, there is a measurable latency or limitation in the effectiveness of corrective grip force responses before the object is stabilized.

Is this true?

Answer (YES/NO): NO